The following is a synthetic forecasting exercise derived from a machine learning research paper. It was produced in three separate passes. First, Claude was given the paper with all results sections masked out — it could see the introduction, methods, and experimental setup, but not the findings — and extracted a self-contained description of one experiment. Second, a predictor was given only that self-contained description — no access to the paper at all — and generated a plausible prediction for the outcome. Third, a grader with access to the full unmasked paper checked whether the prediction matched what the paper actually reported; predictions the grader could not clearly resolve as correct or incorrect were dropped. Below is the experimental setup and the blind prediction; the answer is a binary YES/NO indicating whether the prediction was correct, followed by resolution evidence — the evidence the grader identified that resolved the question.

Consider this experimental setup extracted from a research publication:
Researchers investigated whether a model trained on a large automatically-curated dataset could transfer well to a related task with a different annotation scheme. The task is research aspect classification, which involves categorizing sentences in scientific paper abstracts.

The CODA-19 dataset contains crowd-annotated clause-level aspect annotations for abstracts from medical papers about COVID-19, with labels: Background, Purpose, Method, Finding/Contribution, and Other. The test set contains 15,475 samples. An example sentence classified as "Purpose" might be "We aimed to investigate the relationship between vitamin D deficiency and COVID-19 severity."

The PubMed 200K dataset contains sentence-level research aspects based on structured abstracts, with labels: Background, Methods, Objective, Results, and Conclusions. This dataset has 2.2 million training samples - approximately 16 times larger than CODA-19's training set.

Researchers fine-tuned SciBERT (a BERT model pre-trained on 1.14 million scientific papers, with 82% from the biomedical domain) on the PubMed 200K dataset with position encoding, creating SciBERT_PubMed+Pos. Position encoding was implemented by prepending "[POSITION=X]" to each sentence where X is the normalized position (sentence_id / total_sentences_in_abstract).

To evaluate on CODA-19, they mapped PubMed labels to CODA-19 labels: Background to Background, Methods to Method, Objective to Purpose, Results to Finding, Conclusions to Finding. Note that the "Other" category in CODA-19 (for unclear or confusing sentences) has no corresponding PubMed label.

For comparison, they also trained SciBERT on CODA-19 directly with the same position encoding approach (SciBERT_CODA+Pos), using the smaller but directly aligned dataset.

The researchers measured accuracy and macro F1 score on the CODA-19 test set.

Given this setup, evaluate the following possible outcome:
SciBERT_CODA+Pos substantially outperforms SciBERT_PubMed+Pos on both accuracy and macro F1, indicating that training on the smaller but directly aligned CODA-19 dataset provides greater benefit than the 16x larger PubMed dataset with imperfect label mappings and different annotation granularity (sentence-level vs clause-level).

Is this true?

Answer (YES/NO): YES